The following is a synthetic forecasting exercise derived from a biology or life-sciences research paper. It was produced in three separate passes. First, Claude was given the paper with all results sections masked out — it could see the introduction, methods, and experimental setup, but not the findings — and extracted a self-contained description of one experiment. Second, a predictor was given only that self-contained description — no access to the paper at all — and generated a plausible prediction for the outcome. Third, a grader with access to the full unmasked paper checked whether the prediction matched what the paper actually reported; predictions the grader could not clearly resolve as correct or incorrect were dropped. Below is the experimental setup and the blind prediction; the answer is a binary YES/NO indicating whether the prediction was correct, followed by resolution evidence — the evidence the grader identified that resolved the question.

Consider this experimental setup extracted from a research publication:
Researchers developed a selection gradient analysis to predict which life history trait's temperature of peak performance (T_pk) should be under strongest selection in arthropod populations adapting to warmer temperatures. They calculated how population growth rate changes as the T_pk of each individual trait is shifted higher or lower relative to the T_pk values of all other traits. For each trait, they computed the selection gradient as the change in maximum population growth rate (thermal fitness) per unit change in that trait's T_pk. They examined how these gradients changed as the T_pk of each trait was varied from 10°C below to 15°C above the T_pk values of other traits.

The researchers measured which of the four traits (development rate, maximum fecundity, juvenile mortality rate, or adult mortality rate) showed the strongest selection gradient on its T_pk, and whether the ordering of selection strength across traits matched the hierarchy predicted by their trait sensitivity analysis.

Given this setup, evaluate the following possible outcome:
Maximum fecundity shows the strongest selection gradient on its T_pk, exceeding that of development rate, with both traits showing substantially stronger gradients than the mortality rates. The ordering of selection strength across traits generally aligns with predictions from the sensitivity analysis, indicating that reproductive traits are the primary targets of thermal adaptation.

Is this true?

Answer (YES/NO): NO